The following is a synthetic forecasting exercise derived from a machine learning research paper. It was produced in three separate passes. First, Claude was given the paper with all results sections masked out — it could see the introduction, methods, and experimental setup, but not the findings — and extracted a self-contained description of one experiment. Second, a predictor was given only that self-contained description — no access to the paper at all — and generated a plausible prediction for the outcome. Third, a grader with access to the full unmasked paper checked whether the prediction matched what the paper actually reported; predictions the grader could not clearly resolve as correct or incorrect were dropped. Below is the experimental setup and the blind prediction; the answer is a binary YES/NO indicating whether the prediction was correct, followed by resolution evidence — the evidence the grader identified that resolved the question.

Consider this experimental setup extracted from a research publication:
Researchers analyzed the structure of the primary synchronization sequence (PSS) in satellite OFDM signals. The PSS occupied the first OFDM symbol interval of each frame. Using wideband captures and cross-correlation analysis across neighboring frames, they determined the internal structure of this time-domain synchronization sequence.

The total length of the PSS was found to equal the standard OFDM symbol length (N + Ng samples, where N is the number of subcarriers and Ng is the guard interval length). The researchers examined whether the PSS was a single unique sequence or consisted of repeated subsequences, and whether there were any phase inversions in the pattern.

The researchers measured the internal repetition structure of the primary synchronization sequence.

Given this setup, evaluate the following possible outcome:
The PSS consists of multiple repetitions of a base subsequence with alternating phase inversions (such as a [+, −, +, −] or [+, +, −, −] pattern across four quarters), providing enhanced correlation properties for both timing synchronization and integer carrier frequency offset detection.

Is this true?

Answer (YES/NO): NO